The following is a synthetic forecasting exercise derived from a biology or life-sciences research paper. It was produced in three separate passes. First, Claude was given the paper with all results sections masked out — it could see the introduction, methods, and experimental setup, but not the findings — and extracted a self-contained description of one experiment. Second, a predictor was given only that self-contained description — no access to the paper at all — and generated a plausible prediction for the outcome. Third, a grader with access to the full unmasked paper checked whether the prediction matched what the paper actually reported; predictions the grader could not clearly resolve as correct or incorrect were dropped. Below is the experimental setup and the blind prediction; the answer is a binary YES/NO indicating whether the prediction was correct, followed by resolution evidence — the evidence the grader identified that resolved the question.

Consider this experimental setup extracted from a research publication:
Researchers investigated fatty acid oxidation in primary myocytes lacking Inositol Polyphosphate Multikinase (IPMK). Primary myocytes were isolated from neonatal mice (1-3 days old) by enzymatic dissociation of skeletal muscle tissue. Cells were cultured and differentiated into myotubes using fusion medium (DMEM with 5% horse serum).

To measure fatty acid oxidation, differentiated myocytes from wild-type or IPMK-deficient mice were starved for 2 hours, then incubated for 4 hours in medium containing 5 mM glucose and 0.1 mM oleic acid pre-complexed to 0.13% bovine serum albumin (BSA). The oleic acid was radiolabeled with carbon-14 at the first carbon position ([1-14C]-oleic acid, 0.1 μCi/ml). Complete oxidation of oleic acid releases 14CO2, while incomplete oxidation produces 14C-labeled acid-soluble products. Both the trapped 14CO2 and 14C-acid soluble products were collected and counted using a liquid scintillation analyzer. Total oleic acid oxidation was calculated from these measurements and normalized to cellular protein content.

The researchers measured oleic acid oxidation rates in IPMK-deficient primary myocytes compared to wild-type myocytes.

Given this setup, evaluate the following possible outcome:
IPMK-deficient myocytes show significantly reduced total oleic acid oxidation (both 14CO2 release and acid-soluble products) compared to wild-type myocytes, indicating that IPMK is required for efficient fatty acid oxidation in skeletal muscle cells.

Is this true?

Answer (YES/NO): YES